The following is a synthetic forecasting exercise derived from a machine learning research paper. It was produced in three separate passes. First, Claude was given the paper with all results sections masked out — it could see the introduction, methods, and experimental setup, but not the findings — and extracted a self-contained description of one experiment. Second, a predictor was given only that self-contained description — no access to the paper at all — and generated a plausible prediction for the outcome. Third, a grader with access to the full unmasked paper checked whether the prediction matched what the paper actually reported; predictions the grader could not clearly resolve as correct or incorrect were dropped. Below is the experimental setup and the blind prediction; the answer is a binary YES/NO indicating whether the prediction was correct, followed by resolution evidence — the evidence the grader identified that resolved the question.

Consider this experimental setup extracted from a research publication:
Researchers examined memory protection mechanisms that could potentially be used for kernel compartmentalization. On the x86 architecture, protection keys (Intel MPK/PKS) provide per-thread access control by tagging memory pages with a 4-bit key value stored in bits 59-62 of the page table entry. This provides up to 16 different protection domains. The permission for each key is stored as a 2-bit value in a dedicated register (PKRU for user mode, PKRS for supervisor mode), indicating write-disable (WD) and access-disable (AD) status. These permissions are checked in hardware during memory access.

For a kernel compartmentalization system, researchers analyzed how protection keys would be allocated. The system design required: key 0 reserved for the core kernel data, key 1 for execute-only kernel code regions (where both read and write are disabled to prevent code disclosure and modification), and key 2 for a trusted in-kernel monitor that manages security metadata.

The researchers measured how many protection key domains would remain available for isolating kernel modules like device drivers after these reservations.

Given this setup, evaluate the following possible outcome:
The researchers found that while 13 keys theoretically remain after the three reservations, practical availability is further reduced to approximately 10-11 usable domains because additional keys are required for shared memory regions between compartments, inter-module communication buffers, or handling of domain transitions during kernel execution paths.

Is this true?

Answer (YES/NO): NO